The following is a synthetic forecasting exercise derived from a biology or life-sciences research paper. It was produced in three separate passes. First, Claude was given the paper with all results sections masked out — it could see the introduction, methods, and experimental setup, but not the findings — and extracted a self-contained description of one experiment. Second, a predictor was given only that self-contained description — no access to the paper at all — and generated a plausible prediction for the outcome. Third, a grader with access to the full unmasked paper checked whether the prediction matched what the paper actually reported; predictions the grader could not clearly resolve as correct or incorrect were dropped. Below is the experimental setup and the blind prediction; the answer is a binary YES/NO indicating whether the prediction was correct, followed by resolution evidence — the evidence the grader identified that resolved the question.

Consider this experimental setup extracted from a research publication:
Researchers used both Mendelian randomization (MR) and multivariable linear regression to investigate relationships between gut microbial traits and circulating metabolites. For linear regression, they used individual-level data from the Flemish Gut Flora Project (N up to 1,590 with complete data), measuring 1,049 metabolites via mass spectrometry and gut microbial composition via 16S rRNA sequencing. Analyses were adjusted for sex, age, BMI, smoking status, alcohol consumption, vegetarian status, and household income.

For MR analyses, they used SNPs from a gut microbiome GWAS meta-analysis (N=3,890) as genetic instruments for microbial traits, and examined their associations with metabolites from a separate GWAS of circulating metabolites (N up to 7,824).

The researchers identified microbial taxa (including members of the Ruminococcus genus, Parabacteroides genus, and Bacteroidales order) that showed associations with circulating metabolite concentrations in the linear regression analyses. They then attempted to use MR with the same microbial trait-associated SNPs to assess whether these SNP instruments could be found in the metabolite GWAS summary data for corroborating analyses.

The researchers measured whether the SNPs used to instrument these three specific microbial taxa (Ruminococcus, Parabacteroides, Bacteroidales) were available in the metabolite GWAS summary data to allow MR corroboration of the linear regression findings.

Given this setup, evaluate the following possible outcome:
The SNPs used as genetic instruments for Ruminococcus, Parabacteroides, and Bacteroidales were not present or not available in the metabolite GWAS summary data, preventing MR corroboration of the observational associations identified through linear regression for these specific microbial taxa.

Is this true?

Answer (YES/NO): NO